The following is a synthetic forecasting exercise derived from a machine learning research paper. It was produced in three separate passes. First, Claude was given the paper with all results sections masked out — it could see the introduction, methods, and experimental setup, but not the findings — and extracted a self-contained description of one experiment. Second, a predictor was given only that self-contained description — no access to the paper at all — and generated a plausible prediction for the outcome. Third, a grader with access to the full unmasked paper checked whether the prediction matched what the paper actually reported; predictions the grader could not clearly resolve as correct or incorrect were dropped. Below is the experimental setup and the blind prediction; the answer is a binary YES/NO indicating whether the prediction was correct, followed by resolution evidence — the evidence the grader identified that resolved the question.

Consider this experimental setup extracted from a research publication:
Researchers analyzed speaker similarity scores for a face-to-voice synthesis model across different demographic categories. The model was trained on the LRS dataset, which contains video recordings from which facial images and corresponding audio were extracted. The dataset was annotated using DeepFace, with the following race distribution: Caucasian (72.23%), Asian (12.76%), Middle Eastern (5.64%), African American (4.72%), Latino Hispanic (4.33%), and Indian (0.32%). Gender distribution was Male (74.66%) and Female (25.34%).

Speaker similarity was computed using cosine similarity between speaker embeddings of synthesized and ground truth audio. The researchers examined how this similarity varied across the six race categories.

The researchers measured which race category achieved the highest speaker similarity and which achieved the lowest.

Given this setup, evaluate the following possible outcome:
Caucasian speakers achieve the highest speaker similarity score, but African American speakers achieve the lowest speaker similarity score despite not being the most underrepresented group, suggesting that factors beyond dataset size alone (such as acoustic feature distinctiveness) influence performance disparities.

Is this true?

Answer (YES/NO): NO